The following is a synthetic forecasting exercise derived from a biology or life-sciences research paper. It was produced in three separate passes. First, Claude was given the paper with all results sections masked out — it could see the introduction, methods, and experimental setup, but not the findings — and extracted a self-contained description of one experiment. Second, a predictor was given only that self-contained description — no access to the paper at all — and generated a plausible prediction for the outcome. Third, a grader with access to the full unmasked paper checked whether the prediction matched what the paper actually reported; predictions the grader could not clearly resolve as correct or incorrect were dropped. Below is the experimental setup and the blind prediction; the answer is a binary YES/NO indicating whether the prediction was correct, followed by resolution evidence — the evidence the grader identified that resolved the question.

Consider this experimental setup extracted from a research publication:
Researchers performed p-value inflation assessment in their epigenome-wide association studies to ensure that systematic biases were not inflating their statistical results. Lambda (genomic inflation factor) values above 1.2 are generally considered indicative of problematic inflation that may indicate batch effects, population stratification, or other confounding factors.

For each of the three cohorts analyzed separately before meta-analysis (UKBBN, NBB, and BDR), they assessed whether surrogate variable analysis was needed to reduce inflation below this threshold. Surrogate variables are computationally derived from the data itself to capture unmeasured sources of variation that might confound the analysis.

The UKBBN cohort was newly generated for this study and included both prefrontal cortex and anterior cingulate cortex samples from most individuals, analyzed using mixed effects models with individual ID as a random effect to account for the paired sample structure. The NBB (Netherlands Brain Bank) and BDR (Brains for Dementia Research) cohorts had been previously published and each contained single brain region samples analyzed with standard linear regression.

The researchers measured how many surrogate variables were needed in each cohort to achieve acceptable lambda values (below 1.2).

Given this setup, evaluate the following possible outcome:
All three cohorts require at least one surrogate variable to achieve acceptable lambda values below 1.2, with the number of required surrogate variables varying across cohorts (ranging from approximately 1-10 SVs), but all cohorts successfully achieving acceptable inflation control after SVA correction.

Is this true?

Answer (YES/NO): NO